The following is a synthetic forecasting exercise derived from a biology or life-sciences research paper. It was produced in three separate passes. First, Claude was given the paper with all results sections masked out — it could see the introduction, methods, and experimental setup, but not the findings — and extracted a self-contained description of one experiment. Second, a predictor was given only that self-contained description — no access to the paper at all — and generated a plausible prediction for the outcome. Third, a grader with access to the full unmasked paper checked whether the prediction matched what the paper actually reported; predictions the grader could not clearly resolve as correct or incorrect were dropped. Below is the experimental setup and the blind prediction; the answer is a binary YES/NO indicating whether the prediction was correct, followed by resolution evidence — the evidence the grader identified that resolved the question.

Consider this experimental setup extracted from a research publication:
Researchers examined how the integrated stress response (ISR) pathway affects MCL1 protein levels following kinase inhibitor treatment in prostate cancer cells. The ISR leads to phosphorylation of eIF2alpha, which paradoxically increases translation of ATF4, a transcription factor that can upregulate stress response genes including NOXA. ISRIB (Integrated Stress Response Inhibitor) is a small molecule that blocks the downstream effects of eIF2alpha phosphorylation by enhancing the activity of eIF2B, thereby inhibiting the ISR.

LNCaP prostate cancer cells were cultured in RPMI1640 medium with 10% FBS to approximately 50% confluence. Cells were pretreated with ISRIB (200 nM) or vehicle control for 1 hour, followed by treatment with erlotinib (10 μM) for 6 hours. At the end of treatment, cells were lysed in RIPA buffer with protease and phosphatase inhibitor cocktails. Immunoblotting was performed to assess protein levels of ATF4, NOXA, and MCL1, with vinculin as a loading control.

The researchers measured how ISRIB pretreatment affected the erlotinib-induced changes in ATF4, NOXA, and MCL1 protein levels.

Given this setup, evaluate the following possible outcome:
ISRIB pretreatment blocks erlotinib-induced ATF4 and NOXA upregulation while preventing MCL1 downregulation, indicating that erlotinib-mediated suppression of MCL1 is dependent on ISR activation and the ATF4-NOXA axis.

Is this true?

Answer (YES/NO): YES